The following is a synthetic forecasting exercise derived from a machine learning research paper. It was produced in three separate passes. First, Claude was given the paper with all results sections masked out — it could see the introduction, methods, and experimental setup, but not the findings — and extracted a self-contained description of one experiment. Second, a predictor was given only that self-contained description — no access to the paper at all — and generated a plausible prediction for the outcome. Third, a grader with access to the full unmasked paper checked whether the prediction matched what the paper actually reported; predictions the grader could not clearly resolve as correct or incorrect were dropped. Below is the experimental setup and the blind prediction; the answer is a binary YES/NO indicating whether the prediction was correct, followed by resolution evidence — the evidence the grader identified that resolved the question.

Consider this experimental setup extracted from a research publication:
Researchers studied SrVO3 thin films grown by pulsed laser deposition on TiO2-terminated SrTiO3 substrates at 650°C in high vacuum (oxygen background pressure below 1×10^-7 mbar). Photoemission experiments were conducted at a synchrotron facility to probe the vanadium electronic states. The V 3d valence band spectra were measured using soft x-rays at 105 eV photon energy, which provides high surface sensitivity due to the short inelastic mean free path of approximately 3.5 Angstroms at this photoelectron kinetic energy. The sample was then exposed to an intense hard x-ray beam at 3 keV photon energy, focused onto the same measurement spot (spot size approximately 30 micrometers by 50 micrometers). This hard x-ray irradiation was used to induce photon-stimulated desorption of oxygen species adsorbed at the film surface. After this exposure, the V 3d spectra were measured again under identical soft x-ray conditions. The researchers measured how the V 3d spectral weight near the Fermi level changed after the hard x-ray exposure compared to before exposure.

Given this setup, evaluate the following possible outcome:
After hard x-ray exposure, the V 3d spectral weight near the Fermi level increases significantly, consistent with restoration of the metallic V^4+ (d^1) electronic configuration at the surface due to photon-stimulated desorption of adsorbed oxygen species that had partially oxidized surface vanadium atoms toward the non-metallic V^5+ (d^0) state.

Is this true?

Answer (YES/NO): YES